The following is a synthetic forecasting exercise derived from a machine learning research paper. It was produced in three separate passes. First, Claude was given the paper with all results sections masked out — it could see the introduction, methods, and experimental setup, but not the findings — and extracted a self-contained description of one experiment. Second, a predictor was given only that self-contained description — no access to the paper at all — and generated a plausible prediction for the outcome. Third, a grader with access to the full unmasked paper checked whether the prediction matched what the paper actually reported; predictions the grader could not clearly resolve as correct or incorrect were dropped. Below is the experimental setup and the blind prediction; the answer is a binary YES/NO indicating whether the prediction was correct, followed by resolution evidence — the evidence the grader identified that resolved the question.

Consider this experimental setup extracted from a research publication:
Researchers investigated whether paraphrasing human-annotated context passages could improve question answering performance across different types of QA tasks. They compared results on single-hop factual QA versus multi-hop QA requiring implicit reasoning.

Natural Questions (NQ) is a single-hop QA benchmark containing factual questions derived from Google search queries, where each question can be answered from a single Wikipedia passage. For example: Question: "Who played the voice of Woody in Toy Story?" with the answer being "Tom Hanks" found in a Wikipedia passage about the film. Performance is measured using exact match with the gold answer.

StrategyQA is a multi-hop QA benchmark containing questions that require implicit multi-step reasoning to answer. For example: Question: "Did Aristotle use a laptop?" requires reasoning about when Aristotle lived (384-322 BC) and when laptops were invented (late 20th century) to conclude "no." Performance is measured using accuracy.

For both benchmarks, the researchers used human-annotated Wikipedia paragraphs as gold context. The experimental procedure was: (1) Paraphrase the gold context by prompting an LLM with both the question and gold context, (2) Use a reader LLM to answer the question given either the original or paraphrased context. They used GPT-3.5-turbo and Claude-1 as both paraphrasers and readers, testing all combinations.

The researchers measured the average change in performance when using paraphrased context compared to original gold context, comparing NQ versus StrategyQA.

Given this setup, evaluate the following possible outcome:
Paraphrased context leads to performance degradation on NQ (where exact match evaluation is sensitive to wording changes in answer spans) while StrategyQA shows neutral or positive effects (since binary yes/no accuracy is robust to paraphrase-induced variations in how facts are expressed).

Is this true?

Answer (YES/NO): NO